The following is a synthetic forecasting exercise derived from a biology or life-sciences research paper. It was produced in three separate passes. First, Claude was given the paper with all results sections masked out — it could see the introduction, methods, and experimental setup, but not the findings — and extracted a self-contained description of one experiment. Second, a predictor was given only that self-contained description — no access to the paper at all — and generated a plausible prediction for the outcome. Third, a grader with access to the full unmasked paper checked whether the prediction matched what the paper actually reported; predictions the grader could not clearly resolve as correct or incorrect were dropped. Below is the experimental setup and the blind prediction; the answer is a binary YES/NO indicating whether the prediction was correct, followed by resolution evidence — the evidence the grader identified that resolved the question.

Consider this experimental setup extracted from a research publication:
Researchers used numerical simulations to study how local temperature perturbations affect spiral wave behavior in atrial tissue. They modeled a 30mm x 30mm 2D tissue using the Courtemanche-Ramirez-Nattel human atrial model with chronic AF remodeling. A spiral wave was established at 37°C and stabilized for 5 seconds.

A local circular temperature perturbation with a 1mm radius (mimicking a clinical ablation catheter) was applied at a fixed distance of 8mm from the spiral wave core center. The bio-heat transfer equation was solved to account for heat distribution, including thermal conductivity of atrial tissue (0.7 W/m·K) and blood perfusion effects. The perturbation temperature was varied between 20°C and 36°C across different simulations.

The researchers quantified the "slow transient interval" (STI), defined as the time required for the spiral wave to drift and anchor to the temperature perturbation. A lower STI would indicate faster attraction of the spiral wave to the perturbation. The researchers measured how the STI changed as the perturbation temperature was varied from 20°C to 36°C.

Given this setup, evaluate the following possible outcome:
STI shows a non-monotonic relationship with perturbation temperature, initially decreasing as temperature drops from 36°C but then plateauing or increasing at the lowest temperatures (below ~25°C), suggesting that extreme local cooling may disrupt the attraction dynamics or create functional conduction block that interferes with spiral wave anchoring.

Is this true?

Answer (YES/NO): NO